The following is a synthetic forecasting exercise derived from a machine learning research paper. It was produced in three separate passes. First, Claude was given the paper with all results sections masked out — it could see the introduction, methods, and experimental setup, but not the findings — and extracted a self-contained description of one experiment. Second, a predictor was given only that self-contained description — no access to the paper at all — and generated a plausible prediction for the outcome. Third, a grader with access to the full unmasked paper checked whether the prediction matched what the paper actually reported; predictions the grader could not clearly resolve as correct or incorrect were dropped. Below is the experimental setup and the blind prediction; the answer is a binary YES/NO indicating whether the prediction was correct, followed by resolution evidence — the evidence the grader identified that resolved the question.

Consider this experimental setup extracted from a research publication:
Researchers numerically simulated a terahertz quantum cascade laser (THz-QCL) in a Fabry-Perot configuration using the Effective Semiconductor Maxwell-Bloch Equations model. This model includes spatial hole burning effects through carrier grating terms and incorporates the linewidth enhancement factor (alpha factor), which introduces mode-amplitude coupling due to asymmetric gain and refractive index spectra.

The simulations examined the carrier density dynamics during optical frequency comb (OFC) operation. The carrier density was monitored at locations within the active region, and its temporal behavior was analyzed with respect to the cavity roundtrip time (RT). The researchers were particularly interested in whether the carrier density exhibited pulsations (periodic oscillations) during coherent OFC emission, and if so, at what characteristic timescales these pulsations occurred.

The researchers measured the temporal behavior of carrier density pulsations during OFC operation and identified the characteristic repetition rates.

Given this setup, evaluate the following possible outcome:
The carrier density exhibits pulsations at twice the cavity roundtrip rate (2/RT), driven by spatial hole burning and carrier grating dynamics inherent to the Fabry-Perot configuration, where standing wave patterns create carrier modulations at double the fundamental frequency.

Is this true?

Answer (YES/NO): NO